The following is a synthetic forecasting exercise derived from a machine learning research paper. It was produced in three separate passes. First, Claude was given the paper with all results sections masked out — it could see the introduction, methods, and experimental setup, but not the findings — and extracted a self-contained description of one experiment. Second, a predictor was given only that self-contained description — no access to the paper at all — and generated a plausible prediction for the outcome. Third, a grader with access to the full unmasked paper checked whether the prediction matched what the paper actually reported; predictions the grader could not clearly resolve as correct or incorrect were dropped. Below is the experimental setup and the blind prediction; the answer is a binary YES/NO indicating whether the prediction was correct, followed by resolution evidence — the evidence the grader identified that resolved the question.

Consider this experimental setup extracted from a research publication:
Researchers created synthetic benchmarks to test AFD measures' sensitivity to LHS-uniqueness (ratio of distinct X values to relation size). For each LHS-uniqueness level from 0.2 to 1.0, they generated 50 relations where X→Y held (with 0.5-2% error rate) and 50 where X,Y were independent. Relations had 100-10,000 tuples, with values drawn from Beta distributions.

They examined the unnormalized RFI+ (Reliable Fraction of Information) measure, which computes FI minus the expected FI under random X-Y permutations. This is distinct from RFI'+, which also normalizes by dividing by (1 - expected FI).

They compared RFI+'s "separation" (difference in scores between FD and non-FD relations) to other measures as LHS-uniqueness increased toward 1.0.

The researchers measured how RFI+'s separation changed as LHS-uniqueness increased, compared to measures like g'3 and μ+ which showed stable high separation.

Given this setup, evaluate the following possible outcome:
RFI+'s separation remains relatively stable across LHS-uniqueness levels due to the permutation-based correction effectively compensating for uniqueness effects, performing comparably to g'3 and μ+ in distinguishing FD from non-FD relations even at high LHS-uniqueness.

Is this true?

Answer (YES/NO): NO